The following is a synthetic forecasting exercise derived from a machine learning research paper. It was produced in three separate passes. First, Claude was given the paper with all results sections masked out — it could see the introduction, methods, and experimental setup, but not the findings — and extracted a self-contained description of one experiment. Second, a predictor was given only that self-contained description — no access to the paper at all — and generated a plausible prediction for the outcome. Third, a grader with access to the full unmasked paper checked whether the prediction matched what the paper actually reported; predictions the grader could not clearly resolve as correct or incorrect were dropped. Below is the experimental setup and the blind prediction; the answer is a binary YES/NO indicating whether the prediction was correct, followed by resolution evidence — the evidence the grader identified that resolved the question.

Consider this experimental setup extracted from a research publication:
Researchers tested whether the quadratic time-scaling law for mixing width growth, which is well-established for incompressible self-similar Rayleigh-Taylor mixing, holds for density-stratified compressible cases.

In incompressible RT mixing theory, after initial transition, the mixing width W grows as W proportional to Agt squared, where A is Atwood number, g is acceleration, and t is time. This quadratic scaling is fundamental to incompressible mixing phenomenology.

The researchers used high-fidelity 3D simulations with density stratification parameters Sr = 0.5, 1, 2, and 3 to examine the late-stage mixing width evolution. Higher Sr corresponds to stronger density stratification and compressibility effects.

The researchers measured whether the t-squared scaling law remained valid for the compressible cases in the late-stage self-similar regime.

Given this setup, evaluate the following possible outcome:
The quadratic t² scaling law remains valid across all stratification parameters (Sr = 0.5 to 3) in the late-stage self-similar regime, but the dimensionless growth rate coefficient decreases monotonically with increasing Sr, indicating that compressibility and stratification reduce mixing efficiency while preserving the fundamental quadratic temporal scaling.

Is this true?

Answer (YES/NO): NO